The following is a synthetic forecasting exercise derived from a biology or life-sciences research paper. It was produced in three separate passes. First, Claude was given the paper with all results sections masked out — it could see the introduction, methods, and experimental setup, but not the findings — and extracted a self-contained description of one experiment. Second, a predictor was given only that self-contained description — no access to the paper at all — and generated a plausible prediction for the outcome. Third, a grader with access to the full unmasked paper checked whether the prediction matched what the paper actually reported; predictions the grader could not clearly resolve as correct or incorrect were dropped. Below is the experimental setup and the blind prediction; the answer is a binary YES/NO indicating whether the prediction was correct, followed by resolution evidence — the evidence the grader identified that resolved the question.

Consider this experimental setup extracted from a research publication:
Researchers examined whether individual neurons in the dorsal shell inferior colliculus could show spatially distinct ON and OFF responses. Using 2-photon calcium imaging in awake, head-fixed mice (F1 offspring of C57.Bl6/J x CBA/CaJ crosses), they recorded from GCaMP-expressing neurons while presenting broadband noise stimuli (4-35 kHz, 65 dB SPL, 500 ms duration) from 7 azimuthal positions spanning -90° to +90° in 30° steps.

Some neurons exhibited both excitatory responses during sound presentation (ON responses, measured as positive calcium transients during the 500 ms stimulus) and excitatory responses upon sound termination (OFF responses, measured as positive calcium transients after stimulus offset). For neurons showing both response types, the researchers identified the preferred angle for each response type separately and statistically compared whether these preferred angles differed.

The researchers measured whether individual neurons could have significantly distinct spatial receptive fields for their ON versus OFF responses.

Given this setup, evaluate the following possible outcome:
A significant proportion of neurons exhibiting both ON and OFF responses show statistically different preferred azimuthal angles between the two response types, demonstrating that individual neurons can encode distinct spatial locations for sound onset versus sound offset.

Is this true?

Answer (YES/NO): YES